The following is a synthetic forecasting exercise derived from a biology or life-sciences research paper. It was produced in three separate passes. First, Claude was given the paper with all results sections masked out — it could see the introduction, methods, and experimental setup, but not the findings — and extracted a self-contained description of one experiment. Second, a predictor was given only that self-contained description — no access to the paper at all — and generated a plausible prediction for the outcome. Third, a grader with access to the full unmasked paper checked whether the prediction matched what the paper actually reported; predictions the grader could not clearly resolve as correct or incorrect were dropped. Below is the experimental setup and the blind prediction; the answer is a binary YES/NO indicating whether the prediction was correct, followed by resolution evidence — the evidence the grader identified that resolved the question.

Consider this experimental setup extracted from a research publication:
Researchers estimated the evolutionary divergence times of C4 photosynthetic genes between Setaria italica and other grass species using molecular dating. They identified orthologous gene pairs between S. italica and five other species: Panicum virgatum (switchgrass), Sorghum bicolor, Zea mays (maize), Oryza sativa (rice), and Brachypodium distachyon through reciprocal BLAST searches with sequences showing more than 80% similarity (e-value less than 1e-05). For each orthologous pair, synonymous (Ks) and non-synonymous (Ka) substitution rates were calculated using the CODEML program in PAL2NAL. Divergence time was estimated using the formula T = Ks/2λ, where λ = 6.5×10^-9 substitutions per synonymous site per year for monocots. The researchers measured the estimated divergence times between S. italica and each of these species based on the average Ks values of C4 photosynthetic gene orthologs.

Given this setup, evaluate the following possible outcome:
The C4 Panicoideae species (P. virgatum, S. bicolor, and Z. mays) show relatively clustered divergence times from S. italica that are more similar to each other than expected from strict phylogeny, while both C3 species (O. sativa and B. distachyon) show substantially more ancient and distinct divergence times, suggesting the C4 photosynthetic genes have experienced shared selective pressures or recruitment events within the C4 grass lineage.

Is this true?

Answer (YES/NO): NO